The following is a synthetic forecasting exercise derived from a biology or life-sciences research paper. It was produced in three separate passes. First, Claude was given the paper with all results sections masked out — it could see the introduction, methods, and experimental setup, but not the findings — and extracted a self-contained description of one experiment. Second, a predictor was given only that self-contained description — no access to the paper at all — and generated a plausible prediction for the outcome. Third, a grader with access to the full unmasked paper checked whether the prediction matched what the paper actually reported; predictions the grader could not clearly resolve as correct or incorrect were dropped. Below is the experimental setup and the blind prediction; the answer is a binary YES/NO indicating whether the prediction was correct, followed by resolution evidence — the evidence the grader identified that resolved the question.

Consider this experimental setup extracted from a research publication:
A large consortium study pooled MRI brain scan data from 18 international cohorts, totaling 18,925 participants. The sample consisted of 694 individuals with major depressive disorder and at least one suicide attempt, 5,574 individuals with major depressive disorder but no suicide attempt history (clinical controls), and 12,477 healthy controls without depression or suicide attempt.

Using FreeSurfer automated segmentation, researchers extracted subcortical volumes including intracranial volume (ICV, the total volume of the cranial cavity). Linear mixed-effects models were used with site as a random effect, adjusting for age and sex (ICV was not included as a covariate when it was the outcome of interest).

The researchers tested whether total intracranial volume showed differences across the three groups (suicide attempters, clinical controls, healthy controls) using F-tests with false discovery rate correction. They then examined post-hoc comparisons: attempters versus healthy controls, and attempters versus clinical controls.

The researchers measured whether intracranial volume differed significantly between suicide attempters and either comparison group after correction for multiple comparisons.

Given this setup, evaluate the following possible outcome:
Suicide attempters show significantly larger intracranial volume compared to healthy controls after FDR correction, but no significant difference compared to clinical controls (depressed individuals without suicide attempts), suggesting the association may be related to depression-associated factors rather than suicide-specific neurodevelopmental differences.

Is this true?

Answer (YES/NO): NO